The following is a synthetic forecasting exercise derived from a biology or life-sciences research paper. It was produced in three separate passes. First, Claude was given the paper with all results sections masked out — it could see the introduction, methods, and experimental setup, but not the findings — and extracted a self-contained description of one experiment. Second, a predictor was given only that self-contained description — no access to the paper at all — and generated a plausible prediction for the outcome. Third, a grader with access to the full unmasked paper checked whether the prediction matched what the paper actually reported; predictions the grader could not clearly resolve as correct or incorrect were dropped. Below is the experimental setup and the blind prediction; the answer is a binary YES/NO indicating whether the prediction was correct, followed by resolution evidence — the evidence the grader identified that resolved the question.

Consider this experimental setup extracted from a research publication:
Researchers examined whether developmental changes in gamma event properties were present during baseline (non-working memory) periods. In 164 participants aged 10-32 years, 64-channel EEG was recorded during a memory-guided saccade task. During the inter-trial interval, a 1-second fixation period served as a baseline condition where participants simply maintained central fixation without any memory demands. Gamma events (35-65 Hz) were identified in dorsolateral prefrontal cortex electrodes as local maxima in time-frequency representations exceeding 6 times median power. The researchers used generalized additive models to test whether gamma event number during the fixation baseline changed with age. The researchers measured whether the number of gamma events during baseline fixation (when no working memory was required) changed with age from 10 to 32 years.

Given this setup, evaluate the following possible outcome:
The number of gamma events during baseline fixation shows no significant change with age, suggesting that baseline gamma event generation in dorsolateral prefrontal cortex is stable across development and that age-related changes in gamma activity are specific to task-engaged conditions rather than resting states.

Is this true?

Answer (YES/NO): NO